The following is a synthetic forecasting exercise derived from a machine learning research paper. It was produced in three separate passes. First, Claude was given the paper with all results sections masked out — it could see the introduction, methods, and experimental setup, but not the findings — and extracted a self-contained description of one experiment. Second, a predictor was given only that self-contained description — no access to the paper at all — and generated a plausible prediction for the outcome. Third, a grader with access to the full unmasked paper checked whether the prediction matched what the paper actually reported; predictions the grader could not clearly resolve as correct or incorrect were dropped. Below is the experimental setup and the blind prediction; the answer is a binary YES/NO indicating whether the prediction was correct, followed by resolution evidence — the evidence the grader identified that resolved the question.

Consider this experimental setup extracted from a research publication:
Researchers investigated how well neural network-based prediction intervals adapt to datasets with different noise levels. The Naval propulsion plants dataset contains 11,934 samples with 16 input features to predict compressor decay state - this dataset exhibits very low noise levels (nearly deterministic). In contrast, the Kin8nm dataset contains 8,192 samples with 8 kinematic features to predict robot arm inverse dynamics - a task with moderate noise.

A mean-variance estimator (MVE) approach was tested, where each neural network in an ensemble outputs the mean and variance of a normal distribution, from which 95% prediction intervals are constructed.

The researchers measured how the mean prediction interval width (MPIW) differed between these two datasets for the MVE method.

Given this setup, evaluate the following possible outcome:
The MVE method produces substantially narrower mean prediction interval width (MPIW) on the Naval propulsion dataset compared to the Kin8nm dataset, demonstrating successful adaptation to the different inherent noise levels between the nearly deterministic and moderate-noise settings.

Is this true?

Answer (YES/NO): YES